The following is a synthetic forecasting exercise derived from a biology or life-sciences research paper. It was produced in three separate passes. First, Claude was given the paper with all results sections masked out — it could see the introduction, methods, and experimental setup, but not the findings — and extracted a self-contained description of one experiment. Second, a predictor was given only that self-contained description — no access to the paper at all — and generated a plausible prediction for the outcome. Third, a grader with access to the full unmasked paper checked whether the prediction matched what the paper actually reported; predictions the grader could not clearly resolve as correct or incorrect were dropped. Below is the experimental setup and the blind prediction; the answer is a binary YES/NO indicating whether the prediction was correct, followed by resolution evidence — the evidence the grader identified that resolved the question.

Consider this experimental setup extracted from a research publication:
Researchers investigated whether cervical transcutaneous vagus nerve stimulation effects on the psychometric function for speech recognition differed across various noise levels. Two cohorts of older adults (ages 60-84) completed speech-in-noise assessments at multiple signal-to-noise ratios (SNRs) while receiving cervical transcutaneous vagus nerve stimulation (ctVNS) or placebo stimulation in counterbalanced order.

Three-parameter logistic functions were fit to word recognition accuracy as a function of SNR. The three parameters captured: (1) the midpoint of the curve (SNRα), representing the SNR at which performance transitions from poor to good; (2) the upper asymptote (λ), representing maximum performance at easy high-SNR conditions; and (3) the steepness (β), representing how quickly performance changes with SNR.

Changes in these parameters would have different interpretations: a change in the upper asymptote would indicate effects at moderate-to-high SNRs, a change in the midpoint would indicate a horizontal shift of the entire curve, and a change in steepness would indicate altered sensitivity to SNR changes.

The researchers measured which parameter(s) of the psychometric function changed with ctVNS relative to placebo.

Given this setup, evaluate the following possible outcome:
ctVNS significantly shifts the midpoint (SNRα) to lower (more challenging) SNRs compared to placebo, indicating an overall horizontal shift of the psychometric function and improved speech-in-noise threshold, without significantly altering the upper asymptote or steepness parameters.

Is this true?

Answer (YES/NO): NO